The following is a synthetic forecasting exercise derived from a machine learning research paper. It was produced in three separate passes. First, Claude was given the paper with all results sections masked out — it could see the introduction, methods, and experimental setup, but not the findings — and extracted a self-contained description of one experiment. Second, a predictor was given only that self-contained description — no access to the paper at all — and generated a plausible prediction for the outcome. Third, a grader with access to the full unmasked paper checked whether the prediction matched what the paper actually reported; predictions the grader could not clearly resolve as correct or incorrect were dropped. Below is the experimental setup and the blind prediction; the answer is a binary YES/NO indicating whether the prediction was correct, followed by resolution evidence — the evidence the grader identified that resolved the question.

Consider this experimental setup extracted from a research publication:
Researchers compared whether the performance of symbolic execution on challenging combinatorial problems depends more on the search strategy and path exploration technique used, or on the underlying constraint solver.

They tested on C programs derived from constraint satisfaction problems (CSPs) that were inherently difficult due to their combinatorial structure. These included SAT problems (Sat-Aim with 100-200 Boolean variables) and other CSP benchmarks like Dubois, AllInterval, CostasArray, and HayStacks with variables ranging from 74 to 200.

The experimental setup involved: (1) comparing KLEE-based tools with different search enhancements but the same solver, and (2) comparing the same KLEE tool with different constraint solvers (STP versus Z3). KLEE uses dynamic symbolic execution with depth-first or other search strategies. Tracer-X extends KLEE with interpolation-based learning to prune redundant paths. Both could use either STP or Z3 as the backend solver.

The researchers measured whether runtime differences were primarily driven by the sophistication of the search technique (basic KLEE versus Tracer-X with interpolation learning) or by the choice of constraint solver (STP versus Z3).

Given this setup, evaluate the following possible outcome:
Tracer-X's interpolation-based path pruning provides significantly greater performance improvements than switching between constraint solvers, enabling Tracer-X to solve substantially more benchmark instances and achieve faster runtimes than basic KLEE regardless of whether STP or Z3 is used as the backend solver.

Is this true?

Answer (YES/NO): NO